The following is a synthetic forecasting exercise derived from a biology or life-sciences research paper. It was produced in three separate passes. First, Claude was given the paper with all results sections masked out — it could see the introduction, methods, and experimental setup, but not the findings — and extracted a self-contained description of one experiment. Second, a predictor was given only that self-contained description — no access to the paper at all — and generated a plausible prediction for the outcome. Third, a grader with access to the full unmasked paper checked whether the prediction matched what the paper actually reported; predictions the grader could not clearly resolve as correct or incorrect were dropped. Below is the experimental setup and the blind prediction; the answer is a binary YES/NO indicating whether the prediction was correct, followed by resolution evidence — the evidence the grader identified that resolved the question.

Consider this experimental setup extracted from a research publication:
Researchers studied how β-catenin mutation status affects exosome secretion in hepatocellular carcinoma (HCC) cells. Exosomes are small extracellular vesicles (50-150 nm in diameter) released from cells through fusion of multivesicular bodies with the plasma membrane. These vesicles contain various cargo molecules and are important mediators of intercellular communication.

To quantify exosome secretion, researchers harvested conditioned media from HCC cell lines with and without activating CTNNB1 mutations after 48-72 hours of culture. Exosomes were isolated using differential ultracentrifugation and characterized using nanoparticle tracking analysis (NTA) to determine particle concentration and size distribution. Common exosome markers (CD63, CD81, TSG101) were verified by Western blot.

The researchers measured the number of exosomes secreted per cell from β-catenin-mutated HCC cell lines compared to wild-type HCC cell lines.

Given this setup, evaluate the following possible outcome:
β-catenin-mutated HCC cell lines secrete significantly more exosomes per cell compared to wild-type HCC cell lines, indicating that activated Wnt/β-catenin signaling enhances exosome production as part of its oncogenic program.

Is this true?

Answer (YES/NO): NO